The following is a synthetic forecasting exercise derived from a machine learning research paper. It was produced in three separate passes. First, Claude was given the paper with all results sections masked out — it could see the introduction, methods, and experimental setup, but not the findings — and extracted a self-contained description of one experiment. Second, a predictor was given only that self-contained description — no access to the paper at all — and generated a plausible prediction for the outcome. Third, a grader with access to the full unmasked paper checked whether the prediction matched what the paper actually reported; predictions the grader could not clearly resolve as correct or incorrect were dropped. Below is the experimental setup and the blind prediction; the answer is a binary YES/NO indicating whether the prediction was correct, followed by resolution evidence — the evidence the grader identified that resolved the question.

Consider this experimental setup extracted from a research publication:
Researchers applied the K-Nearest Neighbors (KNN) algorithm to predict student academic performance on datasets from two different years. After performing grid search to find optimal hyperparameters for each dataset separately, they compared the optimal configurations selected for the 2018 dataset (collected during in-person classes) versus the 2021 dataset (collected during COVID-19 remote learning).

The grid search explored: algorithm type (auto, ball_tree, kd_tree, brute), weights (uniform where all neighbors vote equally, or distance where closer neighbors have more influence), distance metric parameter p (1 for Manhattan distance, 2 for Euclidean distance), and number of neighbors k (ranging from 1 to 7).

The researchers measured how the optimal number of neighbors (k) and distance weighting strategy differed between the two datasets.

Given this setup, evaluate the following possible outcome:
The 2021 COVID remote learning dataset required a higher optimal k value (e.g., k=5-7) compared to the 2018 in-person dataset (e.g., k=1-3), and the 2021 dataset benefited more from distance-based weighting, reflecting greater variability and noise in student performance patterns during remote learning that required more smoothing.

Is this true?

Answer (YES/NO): NO